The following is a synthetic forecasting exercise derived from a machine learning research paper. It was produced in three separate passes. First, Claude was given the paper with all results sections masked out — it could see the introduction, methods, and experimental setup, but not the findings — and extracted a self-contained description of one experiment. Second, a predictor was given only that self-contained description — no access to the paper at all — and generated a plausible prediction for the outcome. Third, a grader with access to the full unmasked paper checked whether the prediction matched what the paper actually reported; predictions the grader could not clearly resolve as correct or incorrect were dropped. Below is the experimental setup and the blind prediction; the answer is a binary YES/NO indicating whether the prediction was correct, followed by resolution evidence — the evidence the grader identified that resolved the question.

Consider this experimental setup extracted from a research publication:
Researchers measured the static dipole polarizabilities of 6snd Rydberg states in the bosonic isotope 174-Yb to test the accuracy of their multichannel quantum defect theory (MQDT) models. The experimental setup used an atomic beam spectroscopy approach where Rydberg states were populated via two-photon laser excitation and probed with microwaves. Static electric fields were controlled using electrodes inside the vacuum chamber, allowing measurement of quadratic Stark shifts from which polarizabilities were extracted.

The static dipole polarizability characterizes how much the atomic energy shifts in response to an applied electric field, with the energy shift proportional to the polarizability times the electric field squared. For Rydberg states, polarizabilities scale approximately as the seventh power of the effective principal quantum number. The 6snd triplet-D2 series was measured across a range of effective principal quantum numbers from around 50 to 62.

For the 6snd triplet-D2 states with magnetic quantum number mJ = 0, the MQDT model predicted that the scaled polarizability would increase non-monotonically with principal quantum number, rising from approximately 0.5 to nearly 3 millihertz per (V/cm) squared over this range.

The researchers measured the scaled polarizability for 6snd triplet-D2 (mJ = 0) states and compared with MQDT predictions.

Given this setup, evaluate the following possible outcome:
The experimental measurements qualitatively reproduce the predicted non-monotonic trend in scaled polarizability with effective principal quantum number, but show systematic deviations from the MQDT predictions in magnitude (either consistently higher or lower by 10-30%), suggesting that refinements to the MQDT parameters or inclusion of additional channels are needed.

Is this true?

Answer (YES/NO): NO